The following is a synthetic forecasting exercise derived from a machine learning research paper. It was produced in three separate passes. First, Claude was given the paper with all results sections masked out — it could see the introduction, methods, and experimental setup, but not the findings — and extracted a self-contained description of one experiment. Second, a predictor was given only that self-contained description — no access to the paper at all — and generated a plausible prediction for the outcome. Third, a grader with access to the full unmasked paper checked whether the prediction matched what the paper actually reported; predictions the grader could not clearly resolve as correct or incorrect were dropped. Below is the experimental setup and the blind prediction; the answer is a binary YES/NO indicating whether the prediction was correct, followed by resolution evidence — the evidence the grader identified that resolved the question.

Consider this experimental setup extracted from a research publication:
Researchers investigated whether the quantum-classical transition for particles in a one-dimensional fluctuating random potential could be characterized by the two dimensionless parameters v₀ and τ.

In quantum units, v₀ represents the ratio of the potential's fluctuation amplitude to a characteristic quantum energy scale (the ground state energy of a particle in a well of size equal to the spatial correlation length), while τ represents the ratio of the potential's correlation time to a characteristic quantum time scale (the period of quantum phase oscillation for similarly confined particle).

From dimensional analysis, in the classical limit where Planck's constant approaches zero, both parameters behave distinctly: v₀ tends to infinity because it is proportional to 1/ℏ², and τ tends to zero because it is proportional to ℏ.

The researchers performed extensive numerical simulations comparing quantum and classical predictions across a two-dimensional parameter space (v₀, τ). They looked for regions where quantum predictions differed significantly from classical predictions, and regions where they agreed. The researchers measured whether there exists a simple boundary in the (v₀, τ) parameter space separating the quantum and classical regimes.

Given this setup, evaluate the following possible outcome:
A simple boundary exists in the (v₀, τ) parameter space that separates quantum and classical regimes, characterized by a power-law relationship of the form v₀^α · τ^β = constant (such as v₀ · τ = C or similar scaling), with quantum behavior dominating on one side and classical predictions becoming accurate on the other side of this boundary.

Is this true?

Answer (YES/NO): NO